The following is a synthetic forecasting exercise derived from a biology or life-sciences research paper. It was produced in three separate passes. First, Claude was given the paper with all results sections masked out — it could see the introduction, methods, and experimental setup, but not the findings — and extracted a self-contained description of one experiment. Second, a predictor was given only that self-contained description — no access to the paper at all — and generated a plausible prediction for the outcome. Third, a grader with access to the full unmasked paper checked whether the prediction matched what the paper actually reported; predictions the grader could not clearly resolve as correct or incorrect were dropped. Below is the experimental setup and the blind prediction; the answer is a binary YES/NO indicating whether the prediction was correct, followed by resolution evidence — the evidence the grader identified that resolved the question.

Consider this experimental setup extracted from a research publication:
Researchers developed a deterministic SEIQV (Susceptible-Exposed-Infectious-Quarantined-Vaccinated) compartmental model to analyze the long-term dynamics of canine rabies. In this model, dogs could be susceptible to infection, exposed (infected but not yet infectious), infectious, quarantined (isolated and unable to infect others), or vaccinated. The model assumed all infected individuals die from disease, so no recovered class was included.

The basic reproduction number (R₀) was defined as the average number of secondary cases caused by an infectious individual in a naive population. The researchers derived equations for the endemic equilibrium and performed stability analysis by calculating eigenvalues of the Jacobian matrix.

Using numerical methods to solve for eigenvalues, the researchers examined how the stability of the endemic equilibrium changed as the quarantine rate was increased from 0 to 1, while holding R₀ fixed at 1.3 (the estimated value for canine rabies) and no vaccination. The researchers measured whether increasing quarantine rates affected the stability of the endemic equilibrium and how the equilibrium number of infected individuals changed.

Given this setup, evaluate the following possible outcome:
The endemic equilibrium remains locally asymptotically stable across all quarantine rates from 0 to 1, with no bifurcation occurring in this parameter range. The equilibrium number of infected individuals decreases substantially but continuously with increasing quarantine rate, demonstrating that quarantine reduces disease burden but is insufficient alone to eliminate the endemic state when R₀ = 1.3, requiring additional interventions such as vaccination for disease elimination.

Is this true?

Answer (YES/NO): NO